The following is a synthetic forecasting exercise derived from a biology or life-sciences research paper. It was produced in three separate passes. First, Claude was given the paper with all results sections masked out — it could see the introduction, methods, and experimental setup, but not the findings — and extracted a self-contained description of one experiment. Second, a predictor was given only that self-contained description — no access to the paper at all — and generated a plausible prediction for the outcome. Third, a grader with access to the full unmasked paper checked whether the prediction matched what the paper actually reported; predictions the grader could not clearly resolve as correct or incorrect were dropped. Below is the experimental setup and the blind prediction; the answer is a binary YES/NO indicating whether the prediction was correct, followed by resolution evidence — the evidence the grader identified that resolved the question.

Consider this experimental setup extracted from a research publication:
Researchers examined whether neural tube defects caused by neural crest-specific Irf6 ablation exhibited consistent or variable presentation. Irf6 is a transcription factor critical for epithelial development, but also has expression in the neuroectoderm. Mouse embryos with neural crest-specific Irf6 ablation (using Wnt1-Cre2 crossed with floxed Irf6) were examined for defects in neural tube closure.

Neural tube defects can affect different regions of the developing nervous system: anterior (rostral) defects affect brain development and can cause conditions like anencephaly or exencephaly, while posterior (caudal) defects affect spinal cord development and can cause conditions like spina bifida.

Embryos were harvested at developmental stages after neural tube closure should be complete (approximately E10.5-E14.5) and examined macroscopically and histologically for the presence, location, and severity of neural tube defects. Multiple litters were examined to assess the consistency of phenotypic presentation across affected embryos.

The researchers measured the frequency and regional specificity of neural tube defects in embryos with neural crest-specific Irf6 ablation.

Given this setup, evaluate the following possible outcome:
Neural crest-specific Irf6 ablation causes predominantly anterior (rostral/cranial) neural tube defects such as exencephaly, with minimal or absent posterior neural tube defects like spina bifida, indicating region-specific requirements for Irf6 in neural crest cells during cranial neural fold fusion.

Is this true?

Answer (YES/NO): YES